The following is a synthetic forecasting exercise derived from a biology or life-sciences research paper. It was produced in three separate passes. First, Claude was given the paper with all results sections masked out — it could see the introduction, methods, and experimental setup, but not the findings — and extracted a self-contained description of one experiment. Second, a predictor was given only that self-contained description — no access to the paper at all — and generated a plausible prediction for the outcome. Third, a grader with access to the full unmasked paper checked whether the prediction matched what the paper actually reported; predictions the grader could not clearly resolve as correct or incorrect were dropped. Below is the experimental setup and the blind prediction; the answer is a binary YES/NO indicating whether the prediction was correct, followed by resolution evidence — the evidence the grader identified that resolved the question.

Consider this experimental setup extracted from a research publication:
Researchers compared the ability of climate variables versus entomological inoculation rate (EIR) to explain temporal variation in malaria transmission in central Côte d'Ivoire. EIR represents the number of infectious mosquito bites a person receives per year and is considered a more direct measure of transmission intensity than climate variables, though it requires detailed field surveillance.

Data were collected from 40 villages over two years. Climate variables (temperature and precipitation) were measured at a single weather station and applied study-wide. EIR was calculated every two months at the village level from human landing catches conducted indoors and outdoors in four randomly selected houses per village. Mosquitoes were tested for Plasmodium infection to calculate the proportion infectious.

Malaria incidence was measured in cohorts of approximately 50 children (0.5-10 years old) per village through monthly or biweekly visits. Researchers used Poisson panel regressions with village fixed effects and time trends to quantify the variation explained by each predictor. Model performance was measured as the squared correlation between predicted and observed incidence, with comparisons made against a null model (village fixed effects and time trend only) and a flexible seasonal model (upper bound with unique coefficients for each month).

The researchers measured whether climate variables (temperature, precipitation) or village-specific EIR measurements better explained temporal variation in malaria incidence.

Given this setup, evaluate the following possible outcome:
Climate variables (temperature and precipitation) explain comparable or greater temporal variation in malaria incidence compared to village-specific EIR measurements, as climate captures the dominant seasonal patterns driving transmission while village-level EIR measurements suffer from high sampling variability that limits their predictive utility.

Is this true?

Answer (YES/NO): YES